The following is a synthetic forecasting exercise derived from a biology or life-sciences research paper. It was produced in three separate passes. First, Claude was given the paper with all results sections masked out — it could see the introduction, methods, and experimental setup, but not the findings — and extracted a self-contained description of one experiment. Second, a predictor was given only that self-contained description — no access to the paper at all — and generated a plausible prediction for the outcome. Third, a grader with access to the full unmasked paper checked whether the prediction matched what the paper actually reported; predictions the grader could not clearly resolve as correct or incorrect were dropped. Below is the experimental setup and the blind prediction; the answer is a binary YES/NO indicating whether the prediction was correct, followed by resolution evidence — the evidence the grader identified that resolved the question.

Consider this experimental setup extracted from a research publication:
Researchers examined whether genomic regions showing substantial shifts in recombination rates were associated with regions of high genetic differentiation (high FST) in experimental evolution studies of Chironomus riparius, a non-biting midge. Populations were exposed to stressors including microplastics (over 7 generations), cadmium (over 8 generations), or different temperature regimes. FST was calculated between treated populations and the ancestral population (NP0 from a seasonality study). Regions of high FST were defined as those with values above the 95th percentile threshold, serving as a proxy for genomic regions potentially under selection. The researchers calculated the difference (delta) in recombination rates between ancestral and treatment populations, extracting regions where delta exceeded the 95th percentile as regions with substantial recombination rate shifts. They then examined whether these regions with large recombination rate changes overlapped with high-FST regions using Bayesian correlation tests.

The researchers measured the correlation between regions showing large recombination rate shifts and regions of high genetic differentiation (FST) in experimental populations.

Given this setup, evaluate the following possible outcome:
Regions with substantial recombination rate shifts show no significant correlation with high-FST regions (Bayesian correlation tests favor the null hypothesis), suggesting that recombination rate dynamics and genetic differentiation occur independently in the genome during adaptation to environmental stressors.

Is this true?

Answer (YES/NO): NO